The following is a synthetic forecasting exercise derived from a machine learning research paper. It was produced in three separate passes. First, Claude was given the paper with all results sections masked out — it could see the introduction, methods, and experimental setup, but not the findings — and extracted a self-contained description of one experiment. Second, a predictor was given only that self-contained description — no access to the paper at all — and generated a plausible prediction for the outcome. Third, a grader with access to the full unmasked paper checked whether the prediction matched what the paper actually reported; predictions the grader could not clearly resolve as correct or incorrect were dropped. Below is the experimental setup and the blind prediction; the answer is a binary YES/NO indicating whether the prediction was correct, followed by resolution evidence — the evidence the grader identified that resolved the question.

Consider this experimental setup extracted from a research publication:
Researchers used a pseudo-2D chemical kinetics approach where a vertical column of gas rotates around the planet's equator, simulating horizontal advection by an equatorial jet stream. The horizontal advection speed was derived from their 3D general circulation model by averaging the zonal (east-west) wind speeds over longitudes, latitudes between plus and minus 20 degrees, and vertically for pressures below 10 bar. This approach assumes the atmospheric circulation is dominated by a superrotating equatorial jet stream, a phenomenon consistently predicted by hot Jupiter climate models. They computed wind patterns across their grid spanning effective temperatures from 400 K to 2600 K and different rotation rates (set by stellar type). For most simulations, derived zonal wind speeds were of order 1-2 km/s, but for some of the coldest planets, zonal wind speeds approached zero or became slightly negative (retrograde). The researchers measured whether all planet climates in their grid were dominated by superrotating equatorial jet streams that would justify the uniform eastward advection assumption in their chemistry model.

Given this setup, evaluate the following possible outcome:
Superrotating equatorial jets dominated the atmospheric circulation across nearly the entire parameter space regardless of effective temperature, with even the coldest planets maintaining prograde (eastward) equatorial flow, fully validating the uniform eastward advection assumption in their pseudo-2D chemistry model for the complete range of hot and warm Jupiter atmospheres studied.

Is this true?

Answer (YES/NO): NO